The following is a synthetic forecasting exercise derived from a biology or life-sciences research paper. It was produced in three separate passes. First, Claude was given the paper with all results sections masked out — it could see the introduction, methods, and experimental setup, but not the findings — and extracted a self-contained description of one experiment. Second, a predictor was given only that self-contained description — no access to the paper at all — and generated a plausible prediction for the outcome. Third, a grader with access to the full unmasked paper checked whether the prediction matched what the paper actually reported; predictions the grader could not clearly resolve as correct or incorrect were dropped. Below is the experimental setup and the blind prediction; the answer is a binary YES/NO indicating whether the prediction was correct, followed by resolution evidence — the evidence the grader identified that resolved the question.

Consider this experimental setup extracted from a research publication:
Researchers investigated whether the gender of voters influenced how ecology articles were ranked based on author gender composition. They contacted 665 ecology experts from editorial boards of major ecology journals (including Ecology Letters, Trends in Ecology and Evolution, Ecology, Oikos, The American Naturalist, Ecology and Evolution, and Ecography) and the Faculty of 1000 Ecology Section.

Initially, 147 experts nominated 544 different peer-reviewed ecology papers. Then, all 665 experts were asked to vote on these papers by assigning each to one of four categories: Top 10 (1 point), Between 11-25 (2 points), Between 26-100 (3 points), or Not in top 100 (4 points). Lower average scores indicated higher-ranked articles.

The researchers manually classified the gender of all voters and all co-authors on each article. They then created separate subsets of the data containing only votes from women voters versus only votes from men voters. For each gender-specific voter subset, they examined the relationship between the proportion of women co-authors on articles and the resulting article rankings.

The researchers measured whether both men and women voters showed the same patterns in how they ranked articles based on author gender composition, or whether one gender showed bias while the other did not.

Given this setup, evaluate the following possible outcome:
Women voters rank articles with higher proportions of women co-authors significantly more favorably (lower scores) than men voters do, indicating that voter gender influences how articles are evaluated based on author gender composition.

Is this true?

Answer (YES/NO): YES